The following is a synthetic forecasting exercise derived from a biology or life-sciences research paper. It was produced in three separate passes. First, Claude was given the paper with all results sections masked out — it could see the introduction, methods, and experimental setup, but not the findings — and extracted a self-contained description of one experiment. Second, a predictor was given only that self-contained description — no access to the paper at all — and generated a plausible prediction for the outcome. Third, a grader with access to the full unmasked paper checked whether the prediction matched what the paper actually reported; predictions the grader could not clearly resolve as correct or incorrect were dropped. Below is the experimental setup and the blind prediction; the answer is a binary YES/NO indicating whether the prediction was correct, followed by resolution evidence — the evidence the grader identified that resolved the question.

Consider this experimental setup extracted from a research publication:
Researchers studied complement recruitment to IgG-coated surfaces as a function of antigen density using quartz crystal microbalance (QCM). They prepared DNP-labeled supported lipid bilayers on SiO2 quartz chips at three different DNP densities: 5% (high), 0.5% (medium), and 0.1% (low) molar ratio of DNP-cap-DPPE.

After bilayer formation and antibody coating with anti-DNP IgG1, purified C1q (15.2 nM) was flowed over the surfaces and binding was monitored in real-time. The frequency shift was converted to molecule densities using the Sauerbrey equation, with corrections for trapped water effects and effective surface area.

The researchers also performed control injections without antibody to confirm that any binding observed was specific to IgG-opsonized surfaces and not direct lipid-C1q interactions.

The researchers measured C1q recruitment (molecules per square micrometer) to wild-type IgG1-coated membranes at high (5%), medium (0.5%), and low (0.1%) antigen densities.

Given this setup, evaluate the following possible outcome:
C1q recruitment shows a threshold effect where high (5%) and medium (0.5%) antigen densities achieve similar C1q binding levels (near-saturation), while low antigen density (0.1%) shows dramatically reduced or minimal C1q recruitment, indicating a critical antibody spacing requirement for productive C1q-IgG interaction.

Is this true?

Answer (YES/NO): NO